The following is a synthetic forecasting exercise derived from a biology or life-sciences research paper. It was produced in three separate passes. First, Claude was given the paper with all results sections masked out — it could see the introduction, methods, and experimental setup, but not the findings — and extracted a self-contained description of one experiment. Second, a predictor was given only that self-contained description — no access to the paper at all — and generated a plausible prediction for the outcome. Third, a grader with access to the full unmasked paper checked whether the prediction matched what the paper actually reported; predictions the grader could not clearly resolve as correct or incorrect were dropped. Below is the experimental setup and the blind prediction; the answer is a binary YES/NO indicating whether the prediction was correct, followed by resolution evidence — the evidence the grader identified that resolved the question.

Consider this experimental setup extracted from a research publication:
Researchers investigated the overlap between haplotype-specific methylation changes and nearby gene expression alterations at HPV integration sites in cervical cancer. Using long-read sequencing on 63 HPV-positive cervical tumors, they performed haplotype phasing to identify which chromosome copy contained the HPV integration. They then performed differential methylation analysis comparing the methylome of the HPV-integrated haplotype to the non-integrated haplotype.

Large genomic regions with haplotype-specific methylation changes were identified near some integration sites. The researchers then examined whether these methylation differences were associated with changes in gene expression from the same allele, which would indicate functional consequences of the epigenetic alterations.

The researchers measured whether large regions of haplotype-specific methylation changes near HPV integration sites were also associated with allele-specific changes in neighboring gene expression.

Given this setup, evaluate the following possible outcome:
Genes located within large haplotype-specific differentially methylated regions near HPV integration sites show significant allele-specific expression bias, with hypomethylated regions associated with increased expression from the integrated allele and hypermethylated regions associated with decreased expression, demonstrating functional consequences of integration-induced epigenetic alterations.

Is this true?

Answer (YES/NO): NO